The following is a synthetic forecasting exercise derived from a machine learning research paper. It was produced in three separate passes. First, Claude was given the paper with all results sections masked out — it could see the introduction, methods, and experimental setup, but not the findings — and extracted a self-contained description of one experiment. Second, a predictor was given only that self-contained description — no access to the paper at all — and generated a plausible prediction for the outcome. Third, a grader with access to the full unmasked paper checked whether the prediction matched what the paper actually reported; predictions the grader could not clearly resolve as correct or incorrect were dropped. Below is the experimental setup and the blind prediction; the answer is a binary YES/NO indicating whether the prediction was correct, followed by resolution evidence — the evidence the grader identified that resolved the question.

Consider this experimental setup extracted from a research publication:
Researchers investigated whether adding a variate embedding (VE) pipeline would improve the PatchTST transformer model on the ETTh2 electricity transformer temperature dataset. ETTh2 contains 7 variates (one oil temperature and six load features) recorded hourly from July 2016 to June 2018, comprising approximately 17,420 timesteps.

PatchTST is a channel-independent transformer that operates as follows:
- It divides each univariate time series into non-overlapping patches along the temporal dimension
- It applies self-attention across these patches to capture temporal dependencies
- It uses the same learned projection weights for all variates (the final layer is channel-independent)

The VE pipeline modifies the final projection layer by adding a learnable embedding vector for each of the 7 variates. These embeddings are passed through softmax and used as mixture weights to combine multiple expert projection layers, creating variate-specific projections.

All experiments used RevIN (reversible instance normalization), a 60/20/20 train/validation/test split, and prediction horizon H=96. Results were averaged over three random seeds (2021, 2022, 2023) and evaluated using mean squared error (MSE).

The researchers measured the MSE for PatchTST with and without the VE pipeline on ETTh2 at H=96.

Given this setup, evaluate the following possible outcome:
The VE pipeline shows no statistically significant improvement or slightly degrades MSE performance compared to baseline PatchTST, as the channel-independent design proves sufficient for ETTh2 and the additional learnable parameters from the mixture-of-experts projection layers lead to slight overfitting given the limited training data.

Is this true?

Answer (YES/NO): YES